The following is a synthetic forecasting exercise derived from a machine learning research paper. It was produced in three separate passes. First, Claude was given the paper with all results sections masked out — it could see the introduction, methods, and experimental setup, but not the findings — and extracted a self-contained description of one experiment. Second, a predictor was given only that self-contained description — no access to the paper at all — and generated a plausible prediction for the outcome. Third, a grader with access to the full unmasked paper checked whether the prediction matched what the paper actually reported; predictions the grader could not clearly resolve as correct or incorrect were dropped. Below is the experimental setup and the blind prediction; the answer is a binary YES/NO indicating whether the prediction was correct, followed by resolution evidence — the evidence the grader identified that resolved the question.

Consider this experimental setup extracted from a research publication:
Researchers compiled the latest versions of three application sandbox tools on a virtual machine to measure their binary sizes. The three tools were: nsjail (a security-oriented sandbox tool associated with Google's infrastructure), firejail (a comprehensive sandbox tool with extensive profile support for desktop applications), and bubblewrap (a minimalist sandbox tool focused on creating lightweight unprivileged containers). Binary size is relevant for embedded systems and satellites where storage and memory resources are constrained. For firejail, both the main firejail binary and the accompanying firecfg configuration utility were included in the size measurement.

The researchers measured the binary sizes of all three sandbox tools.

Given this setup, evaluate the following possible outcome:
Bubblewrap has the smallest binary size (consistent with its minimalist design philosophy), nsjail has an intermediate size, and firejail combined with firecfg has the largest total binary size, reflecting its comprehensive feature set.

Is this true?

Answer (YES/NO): YES